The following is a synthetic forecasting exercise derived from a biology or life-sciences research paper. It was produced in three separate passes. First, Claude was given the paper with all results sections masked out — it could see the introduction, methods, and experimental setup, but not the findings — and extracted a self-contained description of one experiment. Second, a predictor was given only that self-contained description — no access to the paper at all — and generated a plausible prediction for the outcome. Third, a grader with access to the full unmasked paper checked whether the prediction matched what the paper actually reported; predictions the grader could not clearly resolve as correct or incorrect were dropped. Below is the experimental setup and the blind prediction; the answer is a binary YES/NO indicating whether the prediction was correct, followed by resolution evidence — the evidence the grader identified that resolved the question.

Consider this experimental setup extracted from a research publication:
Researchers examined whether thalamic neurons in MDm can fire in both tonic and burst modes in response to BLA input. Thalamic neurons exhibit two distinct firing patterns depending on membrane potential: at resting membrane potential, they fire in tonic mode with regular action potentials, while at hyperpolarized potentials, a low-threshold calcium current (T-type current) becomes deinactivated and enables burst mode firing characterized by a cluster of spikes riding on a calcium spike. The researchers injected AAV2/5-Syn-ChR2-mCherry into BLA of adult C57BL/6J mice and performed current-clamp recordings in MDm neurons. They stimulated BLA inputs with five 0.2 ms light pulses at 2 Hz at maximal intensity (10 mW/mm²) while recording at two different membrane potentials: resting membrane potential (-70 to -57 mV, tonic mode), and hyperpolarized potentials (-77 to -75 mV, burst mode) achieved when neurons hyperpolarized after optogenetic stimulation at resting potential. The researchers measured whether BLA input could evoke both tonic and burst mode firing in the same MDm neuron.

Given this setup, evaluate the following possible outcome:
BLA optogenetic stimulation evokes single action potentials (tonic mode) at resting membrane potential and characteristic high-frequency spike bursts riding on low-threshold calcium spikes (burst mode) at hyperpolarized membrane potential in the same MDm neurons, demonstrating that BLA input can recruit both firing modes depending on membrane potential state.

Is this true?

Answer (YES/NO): YES